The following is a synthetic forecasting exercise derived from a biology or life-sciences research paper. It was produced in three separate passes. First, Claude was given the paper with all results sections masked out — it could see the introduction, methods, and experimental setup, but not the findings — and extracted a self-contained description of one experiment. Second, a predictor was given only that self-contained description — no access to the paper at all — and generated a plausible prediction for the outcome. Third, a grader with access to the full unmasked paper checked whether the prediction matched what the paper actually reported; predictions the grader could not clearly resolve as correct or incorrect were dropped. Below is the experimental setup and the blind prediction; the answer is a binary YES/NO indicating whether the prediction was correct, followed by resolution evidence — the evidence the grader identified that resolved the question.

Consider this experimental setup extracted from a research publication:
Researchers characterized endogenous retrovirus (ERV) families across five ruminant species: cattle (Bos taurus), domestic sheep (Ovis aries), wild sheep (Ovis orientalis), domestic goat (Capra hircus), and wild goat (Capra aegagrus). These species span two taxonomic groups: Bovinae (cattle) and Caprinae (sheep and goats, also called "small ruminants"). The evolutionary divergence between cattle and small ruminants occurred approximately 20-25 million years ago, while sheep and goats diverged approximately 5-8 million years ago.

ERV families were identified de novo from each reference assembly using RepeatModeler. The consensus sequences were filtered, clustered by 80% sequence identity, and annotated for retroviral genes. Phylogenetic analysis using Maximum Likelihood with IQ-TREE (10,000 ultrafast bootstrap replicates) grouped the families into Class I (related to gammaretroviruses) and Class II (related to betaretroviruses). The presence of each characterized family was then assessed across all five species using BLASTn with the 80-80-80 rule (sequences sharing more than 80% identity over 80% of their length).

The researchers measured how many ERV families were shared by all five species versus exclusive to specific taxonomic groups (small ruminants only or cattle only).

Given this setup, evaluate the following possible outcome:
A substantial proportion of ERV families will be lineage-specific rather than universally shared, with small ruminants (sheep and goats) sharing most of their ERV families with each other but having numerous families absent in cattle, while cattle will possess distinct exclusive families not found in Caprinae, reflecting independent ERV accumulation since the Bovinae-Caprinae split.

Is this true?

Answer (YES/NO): NO